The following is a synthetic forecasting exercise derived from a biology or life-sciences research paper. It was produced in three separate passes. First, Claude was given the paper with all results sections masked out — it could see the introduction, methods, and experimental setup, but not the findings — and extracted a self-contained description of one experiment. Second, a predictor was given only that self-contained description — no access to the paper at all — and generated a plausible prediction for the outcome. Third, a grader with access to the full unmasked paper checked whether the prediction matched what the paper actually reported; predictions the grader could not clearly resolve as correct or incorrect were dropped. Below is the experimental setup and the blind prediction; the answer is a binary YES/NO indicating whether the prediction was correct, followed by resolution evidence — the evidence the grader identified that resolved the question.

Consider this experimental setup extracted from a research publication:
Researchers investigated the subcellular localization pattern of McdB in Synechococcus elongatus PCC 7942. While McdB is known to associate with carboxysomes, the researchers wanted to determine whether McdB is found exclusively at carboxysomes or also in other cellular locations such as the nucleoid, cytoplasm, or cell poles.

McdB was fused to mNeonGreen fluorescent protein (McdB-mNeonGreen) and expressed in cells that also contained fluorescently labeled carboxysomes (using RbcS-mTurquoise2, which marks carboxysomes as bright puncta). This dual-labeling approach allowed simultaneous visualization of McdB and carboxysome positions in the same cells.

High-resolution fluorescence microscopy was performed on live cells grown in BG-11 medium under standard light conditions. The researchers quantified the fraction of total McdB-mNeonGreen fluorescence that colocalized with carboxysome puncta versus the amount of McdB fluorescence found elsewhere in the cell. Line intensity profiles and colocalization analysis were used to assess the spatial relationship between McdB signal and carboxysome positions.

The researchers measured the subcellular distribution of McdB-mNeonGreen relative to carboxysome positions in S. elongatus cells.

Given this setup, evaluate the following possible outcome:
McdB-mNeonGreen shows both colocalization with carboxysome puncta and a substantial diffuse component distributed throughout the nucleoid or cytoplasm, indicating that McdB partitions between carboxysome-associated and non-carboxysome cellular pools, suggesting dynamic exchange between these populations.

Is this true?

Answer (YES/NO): NO